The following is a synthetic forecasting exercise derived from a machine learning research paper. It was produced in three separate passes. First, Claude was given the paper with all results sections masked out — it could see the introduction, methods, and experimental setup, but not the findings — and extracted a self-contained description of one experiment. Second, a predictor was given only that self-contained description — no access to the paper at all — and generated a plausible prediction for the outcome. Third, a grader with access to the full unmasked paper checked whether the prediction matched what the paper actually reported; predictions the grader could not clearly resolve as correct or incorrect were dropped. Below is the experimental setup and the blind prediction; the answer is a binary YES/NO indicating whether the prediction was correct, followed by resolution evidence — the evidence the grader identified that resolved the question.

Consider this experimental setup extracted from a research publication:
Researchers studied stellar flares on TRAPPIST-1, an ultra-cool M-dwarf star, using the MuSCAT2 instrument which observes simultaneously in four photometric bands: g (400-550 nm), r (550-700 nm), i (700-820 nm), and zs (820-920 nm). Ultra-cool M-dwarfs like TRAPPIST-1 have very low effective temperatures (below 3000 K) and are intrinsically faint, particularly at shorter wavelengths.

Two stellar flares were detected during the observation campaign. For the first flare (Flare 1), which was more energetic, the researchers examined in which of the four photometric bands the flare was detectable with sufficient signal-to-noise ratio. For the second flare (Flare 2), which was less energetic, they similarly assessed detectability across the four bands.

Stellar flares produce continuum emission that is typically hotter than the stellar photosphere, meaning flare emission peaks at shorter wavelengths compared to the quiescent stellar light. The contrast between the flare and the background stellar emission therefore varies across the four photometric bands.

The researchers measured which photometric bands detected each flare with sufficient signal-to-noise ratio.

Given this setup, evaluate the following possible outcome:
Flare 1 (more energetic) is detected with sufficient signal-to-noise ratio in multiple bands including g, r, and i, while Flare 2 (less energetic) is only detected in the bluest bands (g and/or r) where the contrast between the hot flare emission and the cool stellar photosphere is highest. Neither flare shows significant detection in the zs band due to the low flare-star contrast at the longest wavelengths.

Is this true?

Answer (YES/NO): YES